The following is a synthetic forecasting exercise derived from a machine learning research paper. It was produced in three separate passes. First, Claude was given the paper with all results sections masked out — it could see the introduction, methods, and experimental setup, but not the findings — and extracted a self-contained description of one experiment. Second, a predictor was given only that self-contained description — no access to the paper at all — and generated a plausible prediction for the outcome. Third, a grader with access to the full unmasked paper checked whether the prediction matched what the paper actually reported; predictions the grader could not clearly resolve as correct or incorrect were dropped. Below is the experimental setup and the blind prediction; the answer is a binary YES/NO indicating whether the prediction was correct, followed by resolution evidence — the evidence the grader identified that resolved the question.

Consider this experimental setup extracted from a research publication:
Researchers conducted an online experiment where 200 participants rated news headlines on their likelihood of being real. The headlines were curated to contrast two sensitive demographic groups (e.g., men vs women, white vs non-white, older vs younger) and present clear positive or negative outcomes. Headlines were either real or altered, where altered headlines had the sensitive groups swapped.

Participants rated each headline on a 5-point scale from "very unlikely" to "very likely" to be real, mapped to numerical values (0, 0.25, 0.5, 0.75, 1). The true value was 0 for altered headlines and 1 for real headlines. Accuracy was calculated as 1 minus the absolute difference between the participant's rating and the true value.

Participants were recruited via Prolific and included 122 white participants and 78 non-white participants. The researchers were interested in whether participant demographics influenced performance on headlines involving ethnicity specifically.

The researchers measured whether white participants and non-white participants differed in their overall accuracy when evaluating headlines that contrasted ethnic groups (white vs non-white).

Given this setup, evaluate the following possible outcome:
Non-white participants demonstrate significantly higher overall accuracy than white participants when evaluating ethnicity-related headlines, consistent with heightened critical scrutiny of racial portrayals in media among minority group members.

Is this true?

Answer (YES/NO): NO